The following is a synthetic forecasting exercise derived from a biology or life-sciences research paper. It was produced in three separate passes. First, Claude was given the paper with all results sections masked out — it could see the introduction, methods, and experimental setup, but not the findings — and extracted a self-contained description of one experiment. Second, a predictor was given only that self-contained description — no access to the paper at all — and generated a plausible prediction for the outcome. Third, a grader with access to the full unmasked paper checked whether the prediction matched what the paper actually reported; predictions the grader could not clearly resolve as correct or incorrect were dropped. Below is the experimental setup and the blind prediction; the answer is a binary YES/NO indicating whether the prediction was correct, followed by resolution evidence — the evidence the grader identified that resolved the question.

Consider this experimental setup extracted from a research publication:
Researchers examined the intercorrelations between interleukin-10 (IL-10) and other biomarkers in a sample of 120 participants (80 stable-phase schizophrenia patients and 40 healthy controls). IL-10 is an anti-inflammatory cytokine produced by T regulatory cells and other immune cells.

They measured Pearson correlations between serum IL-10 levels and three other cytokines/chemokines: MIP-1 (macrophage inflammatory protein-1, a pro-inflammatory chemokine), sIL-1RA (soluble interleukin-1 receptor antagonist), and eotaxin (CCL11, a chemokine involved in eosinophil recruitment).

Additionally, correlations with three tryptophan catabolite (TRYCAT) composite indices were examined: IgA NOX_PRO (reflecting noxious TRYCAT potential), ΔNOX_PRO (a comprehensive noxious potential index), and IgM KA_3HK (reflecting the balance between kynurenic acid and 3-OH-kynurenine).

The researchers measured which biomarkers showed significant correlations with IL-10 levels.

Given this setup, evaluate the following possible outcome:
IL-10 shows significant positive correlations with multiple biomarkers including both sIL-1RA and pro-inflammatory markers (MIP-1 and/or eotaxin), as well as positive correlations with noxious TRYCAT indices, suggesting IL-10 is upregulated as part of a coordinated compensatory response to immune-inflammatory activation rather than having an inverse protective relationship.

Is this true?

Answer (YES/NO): YES